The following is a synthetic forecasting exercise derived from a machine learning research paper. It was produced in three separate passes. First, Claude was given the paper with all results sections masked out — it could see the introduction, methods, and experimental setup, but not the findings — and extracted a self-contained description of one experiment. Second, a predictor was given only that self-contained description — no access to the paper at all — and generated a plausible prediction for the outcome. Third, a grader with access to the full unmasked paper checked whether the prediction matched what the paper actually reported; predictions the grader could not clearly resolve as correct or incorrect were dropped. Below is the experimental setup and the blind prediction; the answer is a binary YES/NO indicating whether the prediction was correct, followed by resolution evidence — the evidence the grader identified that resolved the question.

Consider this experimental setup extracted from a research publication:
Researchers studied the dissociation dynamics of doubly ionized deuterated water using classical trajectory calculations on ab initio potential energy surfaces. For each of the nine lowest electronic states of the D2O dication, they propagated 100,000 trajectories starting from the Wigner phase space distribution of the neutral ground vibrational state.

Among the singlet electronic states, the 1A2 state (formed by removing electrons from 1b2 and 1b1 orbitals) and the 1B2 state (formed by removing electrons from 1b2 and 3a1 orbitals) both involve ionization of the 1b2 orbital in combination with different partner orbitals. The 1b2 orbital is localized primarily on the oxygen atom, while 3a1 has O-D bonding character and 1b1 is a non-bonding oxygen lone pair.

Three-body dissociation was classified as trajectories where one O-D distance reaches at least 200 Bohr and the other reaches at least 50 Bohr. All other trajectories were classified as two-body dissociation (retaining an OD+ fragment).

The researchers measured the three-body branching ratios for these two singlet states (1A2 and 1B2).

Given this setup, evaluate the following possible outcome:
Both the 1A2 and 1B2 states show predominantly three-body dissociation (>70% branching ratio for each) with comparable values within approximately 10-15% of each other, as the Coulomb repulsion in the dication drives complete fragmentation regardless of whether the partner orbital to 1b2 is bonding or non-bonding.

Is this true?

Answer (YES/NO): YES